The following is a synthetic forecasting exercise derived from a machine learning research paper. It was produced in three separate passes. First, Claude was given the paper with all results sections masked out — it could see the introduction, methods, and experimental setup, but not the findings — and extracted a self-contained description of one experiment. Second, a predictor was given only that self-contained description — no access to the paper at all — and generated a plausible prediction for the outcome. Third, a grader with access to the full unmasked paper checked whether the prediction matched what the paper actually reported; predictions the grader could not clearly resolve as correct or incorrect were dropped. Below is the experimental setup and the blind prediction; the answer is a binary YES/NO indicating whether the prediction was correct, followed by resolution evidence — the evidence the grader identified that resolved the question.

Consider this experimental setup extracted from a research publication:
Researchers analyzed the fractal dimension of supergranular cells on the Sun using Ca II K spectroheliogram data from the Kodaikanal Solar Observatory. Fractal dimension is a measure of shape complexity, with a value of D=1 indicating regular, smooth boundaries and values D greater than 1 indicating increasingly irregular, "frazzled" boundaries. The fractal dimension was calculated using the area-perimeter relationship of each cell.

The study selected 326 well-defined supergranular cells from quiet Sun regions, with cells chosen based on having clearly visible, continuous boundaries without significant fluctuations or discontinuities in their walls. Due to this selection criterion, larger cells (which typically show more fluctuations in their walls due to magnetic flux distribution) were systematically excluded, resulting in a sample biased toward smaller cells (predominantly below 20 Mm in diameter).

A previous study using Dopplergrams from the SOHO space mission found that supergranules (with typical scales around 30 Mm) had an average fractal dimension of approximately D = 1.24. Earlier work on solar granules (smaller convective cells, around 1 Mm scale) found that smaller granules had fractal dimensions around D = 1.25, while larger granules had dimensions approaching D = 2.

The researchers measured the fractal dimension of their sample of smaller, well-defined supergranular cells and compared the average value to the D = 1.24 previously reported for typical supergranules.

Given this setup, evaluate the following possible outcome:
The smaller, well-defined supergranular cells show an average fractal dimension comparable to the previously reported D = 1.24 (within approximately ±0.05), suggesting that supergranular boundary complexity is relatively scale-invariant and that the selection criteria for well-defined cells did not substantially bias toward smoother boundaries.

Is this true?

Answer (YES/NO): NO